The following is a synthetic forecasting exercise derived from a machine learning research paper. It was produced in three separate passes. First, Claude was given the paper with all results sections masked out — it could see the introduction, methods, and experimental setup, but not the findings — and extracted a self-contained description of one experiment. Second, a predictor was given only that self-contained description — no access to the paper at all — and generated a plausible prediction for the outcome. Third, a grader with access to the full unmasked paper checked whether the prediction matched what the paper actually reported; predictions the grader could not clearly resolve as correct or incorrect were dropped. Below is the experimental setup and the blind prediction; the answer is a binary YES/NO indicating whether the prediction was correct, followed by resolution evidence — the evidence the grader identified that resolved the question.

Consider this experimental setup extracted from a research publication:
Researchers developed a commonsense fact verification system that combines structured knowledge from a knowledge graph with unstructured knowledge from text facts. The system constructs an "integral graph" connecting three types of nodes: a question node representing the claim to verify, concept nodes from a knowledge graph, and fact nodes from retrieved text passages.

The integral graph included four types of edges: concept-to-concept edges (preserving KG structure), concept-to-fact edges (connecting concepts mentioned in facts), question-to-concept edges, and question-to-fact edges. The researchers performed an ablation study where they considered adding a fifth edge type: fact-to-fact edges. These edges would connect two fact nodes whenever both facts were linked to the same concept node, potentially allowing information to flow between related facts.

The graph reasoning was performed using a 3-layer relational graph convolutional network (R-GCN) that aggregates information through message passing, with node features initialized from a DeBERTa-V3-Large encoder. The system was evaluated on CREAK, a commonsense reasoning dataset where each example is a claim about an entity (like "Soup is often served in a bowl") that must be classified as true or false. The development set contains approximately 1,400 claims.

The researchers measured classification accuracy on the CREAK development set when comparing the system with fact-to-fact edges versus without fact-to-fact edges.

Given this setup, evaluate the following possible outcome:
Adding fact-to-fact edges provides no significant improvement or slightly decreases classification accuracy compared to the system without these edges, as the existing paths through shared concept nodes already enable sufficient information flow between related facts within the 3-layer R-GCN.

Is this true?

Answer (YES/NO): NO